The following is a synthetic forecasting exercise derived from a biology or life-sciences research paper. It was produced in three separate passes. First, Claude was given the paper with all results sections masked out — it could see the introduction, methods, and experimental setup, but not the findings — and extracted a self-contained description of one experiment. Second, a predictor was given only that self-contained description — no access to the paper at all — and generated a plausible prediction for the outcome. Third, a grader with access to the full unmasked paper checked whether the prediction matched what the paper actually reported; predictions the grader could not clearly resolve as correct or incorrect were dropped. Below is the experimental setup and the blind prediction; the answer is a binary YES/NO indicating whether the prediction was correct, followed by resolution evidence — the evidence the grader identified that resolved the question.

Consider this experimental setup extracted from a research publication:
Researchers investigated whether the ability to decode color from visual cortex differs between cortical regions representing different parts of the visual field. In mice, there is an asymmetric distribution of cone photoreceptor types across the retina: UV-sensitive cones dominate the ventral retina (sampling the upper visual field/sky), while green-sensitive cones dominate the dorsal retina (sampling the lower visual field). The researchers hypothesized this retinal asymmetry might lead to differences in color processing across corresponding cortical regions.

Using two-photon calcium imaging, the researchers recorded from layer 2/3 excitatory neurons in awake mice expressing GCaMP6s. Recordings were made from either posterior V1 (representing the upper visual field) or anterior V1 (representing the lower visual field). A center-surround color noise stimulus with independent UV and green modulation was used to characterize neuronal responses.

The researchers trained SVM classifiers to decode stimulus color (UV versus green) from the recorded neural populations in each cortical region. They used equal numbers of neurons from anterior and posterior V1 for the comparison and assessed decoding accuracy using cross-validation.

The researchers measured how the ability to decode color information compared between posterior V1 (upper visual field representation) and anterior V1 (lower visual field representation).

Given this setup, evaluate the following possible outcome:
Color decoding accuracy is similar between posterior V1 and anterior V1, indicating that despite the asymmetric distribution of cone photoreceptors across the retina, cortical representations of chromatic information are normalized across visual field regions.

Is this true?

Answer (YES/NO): NO